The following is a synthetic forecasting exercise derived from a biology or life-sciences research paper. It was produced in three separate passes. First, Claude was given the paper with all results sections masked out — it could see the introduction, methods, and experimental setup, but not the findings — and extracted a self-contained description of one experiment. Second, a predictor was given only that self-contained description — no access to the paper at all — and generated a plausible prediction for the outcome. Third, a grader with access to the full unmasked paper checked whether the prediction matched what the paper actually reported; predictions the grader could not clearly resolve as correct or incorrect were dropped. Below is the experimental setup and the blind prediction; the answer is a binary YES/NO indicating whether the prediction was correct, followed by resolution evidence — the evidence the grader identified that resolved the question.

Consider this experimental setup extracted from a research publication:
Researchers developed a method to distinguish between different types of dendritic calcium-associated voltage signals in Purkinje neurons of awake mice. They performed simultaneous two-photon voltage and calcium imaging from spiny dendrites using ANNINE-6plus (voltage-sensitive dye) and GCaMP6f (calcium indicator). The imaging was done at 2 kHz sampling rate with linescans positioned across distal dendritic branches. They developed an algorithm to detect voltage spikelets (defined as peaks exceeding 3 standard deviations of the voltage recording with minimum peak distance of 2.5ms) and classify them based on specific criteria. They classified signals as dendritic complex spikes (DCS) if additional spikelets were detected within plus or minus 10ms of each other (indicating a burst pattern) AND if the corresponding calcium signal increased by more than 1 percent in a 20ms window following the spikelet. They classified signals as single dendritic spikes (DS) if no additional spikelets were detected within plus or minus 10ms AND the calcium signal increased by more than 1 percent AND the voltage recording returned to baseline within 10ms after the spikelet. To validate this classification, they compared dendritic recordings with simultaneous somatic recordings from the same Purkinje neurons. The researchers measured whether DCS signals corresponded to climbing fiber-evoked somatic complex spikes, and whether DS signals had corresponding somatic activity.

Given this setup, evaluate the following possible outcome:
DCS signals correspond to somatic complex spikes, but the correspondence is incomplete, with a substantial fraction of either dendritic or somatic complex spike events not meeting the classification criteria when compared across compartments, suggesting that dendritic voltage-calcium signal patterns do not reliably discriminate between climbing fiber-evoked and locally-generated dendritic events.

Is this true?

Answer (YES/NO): NO